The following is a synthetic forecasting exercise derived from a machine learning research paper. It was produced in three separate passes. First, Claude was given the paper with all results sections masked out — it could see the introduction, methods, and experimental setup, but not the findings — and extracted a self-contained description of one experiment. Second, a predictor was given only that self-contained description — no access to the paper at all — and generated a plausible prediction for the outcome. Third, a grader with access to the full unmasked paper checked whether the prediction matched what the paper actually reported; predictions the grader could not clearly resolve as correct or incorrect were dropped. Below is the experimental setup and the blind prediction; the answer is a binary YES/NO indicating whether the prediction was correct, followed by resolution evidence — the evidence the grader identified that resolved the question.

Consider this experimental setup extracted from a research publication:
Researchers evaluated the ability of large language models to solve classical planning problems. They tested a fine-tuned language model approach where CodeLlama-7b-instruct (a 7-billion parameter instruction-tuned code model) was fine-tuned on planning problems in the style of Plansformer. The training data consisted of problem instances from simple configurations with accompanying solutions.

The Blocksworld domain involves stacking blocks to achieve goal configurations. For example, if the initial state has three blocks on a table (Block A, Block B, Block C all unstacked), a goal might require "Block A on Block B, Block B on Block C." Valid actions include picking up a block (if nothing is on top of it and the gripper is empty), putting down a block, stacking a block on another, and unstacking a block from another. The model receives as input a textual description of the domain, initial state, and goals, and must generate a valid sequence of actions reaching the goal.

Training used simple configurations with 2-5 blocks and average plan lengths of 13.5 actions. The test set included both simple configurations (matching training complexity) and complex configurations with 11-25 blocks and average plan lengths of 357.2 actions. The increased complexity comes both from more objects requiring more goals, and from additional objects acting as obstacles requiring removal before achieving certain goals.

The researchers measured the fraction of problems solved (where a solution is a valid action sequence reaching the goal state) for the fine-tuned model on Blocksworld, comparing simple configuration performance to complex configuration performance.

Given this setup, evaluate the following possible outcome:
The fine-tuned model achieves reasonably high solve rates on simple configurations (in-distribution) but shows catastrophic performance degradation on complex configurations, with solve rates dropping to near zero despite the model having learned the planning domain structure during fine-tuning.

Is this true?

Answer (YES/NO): YES